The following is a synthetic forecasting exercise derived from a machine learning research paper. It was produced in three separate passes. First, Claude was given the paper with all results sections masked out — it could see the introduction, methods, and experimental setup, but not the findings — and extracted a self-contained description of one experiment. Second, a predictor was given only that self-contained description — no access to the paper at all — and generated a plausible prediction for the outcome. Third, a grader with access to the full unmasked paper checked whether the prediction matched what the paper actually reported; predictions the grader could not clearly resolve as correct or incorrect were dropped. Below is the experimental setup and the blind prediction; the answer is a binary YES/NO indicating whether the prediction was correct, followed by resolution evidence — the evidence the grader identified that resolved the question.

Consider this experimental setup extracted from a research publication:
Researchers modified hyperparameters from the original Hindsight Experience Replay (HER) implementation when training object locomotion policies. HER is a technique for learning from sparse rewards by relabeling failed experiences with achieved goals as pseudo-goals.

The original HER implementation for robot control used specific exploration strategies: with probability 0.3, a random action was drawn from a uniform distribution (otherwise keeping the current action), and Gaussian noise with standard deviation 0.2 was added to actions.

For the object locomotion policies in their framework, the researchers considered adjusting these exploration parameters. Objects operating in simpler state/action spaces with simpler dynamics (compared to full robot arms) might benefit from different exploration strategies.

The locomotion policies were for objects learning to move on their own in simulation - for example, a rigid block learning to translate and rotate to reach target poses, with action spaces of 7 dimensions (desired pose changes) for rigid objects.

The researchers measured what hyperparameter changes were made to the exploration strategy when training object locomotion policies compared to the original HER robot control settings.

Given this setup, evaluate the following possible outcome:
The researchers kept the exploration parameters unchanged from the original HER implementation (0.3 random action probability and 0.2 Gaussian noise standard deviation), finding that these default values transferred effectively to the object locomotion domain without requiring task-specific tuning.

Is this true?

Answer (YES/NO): NO